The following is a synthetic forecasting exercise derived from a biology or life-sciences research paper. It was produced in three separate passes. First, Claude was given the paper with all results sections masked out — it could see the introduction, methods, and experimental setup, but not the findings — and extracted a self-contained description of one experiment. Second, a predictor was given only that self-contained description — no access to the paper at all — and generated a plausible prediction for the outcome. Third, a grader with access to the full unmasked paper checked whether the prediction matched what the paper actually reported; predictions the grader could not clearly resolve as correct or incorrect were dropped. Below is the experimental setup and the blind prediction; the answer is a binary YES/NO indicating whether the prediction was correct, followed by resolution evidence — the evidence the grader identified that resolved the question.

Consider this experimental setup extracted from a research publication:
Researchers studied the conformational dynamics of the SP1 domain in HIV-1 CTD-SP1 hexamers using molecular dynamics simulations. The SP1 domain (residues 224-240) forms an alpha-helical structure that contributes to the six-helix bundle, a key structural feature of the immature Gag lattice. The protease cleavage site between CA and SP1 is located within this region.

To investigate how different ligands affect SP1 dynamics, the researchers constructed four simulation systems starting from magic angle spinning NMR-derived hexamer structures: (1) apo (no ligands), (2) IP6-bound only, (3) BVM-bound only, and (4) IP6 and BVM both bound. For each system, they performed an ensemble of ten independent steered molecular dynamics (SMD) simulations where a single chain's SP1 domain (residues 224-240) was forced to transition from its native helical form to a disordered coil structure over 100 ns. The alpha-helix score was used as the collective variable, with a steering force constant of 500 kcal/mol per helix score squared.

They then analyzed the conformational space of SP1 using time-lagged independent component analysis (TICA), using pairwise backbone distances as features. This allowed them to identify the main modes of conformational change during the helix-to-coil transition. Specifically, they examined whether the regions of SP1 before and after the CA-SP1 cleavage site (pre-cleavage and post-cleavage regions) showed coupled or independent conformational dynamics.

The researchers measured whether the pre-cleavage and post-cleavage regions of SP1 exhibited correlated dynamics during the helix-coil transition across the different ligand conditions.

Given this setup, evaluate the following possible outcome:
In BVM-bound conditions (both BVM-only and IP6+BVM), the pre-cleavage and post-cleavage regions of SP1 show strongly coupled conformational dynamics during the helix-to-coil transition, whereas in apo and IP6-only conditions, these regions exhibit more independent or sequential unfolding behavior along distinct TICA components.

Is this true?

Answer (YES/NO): NO